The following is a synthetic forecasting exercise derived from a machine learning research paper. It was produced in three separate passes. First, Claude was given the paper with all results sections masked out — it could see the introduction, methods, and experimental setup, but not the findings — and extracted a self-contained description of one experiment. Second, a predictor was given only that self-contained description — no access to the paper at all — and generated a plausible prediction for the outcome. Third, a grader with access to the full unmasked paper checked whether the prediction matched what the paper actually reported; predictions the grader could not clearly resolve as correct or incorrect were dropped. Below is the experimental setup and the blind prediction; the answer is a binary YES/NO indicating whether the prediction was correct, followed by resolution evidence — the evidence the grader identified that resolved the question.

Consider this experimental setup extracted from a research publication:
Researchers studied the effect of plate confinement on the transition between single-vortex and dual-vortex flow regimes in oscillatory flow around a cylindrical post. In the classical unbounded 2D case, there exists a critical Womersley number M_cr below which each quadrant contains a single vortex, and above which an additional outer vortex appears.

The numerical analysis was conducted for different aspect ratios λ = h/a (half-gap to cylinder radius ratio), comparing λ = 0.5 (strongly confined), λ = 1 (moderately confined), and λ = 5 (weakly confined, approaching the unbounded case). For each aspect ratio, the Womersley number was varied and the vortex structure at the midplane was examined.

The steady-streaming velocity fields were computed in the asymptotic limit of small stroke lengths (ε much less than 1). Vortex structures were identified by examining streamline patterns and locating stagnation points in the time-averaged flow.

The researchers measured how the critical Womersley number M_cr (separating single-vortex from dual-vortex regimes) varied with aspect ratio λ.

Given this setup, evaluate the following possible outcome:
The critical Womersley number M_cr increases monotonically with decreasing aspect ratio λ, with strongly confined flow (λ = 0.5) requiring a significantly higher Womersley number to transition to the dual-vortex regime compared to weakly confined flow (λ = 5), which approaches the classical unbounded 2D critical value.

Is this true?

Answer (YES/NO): YES